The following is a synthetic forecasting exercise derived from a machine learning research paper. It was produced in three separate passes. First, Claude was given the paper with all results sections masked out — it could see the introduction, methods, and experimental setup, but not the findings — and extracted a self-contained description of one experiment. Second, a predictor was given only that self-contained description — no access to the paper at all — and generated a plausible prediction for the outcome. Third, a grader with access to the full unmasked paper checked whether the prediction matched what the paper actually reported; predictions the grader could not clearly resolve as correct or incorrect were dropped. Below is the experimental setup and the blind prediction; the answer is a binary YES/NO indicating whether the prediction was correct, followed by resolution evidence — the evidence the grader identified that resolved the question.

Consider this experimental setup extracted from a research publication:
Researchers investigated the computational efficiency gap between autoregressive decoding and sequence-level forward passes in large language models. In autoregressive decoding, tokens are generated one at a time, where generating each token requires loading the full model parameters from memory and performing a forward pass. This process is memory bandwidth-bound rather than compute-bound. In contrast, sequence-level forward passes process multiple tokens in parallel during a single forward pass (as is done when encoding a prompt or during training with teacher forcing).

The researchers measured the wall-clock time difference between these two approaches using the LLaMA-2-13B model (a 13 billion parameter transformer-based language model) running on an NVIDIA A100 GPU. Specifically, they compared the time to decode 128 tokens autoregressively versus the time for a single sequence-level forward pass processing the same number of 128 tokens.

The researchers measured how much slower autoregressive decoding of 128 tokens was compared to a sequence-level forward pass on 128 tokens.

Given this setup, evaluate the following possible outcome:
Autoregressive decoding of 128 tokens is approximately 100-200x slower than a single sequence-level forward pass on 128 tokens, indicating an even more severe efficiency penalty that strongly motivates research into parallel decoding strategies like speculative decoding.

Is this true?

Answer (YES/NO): NO